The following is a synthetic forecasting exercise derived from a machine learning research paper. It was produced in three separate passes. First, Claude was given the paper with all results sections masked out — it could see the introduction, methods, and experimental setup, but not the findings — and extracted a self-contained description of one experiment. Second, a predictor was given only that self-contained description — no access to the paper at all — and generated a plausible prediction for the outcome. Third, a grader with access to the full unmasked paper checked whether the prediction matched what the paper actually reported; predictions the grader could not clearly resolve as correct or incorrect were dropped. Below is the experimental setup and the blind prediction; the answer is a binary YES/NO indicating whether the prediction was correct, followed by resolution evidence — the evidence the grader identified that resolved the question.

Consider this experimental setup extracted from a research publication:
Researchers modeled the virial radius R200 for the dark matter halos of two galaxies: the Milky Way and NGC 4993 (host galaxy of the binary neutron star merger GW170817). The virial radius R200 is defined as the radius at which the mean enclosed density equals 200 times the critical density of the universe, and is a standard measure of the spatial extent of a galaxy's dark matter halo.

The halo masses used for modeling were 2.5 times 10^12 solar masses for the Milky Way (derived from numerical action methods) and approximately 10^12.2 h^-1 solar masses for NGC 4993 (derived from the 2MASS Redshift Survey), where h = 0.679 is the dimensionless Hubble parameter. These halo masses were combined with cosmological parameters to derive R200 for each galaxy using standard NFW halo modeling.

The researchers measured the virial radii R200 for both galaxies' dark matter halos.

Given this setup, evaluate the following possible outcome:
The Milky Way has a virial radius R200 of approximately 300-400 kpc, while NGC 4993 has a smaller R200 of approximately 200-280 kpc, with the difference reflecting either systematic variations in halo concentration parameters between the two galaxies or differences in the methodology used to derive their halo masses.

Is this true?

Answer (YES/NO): NO